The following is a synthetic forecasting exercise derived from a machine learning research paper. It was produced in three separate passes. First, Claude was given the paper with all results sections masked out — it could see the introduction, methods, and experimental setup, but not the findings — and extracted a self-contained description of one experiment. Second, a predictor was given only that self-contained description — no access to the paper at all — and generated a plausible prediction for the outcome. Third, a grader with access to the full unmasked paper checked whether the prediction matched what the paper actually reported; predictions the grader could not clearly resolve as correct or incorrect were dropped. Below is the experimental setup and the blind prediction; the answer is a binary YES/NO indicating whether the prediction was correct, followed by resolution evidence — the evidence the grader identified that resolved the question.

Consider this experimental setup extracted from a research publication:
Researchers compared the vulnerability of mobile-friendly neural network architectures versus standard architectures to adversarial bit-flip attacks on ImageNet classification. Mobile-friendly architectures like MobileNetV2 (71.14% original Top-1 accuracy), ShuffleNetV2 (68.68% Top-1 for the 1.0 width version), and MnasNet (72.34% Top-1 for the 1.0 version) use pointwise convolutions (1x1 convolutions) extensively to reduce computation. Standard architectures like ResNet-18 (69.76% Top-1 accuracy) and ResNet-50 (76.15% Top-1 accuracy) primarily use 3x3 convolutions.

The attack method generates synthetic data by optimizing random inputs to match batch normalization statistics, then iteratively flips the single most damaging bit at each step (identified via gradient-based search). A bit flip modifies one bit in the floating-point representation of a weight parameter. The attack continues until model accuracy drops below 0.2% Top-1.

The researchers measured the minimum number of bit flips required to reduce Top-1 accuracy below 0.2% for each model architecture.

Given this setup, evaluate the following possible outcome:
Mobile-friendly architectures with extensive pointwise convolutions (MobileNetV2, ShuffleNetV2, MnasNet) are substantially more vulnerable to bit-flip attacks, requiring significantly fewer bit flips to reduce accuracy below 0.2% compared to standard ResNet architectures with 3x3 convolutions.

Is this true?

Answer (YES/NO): YES